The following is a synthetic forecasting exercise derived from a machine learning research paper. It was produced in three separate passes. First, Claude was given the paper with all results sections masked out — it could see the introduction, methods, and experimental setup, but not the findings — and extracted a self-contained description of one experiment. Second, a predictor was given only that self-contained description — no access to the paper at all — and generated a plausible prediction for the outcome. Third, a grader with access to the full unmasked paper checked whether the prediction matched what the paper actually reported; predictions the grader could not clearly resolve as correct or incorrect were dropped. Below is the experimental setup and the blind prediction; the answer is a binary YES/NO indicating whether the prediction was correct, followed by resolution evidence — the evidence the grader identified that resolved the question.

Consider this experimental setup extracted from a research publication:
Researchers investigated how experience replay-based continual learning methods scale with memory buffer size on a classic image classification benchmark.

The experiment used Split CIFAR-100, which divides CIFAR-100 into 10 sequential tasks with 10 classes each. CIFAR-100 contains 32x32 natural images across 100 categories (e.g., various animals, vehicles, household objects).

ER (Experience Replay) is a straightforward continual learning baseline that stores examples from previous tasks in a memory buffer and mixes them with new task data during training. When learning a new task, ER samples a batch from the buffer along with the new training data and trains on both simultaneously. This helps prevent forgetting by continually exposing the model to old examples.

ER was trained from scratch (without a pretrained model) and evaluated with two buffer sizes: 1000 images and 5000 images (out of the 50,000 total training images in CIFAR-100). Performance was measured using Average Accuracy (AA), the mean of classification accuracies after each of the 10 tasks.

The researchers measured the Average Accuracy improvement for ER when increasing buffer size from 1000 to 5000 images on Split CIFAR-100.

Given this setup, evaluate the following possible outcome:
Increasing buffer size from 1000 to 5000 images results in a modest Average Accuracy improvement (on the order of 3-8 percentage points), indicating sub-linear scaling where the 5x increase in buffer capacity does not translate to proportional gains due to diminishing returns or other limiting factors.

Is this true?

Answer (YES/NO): NO